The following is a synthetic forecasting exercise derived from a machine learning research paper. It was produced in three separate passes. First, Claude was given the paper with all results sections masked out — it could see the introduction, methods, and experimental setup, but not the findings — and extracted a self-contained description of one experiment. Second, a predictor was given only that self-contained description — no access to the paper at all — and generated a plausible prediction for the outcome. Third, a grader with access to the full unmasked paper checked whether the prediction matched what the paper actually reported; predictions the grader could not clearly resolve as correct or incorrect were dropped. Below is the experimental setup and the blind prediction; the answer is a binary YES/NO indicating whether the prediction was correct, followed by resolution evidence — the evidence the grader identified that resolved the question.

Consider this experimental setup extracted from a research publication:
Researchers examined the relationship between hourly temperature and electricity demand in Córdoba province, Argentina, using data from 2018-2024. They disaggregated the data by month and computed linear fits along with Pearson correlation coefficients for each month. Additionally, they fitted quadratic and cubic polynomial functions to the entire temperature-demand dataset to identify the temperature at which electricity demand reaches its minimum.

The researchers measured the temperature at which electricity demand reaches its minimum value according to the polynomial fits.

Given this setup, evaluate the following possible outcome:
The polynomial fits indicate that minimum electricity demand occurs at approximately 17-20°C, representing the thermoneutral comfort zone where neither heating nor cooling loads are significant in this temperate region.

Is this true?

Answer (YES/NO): NO